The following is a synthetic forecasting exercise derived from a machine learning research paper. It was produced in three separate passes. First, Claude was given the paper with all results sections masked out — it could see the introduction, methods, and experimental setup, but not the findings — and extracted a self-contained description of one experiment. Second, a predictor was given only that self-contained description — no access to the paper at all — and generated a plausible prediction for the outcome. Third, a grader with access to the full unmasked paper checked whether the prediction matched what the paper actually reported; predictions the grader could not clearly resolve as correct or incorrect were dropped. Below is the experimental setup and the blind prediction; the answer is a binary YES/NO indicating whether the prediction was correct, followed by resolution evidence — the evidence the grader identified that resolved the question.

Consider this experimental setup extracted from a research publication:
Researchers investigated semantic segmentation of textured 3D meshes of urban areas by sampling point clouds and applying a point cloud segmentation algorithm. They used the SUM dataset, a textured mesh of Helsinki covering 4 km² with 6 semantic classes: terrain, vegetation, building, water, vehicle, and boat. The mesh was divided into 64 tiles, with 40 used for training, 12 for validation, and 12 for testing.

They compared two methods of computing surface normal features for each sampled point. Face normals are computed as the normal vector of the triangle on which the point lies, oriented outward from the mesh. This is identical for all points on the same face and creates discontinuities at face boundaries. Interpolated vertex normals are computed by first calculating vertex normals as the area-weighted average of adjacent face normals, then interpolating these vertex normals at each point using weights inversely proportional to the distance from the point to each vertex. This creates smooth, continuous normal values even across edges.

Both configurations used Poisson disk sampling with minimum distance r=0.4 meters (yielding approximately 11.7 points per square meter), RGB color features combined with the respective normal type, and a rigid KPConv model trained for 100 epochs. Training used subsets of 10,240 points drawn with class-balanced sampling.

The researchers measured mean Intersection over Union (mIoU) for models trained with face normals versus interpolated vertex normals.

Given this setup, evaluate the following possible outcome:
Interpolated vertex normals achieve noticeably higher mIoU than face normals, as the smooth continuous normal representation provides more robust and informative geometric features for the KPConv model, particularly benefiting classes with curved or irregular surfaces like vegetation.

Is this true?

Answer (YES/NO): NO